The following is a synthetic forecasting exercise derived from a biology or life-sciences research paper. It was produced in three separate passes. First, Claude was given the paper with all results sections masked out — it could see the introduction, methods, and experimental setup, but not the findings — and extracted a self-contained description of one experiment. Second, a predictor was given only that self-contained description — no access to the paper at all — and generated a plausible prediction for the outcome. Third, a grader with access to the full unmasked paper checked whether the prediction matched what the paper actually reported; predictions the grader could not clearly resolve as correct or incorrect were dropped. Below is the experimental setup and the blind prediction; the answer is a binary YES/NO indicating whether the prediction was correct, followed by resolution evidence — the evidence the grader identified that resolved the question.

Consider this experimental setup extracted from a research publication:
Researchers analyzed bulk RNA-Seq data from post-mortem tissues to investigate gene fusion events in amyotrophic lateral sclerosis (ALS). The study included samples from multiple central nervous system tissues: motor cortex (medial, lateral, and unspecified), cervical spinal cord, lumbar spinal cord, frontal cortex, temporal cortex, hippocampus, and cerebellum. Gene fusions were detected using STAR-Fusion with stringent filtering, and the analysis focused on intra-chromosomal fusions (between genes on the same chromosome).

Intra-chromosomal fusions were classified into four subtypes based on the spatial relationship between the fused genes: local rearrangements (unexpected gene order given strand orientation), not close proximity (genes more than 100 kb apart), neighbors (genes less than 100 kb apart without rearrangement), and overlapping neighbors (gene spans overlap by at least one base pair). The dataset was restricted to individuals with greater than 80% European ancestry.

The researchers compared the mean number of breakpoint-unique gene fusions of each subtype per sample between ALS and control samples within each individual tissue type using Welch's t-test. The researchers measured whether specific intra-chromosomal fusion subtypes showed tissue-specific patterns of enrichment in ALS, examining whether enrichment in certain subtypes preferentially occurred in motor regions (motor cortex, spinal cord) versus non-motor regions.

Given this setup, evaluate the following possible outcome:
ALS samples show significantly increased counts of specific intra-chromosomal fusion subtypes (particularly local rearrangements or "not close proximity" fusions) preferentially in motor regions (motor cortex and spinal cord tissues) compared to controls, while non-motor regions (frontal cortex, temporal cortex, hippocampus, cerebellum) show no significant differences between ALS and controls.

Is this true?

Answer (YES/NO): NO